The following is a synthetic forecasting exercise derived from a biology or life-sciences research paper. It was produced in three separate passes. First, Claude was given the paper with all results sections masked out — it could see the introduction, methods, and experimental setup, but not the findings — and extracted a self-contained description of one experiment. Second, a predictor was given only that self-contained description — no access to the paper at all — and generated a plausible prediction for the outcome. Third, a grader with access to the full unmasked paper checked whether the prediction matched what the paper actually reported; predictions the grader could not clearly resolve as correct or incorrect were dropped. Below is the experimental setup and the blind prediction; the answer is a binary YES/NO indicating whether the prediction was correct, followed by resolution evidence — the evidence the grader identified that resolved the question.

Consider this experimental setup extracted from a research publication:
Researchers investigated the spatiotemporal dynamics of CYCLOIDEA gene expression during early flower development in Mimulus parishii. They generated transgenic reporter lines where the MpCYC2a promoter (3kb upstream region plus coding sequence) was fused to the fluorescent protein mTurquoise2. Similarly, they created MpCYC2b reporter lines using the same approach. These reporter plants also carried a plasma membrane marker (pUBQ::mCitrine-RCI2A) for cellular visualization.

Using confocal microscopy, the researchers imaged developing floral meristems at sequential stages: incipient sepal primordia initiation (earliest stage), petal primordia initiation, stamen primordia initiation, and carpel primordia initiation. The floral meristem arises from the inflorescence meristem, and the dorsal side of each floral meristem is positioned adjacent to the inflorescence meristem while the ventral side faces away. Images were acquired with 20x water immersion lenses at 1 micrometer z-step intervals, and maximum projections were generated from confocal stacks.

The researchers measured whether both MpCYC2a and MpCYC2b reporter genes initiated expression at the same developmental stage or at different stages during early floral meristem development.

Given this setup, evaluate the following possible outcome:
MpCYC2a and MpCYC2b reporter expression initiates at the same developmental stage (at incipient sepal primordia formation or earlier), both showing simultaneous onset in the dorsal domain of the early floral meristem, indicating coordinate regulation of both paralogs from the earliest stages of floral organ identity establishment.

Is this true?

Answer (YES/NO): NO